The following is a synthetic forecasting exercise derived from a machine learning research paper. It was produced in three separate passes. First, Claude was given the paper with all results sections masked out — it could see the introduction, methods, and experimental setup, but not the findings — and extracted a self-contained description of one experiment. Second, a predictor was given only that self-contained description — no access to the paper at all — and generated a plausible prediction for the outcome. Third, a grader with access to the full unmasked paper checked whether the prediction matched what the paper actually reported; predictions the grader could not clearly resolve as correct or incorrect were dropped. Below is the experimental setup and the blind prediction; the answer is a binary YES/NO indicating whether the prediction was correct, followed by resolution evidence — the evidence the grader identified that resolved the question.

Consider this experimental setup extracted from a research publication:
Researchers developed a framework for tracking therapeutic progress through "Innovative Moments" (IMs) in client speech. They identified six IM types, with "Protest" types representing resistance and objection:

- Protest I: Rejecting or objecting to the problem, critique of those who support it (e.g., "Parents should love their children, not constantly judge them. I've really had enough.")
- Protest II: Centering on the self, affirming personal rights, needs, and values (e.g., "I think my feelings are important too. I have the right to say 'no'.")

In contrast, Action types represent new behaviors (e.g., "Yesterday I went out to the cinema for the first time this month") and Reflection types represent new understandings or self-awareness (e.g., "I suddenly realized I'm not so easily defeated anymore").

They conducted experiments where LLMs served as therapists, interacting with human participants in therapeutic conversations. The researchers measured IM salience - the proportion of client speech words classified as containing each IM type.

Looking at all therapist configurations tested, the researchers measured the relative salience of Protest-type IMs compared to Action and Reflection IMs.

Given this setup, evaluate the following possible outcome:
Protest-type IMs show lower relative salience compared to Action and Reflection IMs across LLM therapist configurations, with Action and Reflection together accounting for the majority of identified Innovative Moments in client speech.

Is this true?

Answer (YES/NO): YES